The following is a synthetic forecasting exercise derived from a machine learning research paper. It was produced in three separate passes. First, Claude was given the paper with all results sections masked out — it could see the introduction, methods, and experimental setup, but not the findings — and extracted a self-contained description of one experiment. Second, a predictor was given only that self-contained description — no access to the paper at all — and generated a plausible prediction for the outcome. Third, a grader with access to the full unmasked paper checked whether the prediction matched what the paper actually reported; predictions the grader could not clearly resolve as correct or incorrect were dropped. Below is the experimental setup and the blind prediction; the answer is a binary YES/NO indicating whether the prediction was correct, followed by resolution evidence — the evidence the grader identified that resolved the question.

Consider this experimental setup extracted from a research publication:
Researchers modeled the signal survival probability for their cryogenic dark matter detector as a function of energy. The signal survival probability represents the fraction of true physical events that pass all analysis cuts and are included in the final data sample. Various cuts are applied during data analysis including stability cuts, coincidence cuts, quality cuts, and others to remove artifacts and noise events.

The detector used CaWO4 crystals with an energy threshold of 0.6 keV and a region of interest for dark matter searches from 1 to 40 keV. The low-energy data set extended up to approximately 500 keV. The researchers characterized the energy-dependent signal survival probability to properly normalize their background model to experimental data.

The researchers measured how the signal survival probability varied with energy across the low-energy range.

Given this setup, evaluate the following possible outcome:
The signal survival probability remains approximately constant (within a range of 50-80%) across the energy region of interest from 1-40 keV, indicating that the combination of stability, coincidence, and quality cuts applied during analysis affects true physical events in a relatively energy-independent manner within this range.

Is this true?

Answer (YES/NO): NO